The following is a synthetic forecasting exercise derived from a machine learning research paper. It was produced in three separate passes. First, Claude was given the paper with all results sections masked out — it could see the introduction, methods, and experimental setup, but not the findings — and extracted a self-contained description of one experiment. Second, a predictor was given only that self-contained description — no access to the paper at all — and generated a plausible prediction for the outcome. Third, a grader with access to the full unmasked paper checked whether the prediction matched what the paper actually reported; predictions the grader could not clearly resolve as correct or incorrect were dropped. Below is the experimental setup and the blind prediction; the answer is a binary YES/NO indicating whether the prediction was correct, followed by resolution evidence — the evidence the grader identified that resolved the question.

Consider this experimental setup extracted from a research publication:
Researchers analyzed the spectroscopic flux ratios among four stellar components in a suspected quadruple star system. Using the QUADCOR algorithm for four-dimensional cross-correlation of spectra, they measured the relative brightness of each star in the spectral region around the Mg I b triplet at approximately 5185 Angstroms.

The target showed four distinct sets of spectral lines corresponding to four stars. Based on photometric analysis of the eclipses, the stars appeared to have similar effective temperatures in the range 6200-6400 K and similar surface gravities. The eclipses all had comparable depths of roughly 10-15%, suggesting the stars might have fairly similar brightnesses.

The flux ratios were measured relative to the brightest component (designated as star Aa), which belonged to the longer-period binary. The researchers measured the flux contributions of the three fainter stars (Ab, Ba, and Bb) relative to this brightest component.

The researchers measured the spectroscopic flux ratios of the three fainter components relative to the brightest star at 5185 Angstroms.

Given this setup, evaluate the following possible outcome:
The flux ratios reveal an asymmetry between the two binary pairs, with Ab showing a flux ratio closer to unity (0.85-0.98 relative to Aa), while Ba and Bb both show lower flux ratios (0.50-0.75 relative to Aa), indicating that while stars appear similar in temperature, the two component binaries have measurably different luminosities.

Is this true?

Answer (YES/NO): NO